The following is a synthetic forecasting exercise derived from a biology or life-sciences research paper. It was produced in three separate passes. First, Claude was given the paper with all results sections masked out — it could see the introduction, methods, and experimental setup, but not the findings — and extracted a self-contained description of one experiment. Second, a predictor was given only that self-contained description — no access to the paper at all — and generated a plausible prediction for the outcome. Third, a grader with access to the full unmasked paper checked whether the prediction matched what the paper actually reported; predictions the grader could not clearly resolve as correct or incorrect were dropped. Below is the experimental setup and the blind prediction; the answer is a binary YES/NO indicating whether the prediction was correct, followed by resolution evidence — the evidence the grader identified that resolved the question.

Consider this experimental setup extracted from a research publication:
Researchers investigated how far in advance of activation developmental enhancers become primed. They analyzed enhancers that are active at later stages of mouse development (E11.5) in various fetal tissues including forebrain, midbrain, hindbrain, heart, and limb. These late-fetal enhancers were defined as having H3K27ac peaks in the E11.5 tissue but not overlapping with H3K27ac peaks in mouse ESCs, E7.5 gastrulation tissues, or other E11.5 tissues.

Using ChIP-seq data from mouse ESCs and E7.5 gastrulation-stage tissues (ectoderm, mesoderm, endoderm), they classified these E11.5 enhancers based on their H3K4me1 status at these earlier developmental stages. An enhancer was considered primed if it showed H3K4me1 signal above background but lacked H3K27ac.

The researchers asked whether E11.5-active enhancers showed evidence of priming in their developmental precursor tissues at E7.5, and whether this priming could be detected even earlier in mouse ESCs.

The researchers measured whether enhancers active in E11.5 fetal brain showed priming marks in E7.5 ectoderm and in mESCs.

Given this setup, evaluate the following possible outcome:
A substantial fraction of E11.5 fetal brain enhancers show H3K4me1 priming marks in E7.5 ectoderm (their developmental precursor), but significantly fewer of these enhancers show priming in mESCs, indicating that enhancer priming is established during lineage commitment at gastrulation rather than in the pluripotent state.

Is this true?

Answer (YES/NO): NO